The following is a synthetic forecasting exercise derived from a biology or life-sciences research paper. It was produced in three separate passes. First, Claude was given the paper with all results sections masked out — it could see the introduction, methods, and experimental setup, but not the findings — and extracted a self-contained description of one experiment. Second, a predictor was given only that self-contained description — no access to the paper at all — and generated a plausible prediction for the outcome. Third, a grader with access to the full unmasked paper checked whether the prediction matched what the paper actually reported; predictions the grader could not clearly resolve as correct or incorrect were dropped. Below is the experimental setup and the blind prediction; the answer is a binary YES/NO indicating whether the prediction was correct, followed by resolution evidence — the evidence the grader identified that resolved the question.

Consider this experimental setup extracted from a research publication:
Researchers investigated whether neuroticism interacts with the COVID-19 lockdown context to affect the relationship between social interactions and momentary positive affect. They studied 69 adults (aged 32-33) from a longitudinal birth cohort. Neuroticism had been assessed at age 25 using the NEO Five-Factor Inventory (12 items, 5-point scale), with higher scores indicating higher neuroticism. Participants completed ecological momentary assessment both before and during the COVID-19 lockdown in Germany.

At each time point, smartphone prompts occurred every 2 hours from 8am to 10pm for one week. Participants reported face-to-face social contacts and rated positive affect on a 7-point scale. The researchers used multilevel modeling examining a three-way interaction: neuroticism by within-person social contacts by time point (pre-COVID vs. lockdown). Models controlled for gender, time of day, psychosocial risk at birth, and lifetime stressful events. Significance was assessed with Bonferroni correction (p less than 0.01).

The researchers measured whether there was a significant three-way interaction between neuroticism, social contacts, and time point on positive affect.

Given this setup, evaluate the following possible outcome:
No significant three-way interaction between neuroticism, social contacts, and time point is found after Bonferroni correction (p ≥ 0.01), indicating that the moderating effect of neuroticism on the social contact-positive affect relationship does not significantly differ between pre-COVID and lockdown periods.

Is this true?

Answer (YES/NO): NO